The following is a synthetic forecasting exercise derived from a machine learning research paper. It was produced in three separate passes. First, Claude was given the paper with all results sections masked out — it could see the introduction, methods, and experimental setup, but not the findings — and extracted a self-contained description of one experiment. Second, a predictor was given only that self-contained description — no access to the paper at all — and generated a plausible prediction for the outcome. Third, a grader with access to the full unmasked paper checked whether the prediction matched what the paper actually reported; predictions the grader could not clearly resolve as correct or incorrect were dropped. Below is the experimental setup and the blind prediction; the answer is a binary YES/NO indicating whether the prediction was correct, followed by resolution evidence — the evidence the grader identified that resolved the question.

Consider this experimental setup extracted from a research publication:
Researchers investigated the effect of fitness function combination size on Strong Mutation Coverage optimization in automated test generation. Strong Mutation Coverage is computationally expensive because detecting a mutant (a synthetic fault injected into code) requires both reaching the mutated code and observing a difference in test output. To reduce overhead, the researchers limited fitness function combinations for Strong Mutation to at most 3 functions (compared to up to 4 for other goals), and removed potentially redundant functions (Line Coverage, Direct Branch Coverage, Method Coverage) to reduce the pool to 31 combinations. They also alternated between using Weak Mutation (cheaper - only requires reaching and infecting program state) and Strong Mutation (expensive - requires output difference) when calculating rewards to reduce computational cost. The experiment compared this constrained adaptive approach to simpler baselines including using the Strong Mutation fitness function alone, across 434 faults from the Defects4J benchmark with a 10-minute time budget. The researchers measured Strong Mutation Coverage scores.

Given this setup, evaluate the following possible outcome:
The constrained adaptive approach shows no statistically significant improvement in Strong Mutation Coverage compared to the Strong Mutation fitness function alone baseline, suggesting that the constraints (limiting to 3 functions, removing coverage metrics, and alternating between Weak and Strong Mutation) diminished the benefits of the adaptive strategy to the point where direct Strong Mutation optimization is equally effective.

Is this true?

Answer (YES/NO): YES